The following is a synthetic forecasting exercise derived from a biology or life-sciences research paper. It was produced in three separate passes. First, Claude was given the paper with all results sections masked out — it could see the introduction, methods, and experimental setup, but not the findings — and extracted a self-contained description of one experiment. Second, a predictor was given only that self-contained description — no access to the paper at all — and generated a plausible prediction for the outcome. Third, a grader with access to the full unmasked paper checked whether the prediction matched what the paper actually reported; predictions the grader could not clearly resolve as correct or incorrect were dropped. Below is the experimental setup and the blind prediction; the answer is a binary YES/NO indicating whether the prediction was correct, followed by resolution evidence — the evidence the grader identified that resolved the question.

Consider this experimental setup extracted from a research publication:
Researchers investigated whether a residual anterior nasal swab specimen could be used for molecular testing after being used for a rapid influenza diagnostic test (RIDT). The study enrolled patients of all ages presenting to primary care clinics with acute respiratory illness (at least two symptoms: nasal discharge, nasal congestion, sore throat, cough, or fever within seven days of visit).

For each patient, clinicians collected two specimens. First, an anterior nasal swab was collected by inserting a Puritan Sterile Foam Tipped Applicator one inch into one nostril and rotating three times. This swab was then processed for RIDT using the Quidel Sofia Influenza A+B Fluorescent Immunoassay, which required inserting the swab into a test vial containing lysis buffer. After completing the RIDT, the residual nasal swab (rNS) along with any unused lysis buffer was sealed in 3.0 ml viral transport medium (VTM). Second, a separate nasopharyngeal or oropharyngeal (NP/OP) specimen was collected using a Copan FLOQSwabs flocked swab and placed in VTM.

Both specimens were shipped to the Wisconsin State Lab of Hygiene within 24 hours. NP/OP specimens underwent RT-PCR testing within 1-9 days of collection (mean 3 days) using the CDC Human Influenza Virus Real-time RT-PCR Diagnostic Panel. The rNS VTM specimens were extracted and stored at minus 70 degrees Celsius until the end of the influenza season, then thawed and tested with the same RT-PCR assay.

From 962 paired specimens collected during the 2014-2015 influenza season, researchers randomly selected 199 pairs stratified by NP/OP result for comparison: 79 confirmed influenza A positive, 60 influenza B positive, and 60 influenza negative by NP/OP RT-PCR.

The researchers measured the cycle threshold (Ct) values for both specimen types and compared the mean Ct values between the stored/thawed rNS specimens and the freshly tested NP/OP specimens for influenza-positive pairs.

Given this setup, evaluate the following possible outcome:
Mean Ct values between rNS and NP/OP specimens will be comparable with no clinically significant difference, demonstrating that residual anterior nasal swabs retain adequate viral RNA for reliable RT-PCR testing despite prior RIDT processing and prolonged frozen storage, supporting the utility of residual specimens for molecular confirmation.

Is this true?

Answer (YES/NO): YES